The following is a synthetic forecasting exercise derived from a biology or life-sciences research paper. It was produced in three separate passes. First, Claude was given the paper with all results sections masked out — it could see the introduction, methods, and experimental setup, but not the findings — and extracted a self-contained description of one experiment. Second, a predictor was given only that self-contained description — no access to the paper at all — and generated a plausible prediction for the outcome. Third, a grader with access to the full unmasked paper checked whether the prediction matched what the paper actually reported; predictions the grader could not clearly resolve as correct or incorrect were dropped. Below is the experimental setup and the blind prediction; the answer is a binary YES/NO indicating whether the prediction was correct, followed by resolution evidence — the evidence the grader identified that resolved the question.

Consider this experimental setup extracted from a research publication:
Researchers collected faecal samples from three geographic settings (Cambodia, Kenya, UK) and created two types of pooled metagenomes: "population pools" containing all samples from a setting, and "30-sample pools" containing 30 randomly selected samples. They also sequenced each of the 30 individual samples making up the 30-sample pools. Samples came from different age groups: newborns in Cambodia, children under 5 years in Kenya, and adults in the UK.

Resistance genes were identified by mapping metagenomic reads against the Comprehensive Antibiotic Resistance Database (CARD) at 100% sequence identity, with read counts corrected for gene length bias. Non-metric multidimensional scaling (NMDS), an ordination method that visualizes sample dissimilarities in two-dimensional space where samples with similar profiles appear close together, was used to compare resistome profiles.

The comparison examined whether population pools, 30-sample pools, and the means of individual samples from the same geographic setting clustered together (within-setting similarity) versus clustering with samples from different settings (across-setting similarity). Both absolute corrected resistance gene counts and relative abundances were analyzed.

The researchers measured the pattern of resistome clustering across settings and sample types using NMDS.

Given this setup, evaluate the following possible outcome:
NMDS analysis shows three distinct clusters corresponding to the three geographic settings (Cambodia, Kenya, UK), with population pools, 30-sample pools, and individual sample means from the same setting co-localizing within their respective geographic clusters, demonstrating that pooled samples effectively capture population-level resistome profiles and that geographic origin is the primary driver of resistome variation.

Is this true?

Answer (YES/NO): YES